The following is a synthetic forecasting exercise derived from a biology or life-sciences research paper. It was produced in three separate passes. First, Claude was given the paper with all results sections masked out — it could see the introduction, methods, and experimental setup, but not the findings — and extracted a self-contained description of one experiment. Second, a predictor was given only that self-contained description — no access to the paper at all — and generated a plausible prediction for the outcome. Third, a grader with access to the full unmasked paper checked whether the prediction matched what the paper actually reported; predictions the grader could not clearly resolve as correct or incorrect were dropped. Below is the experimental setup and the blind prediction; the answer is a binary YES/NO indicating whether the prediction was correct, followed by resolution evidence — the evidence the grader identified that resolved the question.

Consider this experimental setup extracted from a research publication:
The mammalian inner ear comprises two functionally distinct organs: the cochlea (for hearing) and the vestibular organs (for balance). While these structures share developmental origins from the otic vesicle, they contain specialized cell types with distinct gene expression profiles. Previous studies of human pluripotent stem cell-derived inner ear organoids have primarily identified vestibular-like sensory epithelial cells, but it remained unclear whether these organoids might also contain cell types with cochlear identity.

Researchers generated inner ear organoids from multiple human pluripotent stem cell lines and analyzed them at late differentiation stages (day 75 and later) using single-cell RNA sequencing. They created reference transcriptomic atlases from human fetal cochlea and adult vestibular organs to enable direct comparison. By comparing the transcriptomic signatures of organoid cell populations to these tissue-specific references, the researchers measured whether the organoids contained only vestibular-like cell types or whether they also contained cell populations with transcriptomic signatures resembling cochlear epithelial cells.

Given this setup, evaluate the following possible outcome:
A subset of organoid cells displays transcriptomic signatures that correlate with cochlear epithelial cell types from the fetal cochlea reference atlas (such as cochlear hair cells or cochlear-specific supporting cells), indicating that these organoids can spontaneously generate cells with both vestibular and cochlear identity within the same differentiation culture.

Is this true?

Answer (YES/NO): YES